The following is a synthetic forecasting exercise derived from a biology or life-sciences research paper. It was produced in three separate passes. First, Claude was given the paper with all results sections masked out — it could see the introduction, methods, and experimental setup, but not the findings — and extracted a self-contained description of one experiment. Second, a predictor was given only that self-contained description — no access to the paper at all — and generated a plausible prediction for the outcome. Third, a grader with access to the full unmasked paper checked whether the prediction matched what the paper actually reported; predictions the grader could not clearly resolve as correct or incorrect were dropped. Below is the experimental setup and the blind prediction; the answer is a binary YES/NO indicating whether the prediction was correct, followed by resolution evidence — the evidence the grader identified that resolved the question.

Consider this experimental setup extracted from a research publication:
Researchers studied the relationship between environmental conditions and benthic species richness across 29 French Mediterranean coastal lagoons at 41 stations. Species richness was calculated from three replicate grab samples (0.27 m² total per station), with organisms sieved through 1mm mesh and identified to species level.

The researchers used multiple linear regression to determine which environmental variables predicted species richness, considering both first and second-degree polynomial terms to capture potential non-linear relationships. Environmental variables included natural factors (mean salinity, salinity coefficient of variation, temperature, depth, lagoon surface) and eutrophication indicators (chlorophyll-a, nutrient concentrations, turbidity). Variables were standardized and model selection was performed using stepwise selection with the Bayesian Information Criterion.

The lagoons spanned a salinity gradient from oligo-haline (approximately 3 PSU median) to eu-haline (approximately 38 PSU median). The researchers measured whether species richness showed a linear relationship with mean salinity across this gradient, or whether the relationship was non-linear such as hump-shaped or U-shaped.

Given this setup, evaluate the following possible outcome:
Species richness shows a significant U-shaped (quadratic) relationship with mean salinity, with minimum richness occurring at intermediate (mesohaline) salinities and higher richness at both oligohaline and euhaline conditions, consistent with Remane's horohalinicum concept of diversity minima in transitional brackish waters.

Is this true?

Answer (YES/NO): NO